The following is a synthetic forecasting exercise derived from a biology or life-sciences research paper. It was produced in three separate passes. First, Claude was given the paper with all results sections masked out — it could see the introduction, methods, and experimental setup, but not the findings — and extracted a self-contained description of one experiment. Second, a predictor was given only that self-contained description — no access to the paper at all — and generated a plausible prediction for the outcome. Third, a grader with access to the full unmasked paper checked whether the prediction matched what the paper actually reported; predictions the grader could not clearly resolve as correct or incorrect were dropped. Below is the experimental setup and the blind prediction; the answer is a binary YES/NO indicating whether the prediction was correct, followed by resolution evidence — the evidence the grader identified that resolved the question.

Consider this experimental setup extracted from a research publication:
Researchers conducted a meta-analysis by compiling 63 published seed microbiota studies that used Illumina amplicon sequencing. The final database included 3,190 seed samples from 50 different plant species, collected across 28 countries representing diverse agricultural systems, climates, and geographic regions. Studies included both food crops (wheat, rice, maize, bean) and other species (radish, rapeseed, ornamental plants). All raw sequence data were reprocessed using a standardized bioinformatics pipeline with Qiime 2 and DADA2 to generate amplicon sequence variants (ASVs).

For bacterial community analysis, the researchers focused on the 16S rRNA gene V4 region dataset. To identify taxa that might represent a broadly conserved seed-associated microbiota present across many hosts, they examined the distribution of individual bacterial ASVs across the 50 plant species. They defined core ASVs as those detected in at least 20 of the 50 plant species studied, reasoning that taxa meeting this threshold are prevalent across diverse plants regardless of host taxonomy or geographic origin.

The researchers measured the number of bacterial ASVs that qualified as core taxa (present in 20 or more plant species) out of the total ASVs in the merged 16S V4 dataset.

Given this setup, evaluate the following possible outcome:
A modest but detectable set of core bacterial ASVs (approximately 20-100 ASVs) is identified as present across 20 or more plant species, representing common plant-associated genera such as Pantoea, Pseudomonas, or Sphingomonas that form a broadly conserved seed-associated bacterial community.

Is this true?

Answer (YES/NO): NO